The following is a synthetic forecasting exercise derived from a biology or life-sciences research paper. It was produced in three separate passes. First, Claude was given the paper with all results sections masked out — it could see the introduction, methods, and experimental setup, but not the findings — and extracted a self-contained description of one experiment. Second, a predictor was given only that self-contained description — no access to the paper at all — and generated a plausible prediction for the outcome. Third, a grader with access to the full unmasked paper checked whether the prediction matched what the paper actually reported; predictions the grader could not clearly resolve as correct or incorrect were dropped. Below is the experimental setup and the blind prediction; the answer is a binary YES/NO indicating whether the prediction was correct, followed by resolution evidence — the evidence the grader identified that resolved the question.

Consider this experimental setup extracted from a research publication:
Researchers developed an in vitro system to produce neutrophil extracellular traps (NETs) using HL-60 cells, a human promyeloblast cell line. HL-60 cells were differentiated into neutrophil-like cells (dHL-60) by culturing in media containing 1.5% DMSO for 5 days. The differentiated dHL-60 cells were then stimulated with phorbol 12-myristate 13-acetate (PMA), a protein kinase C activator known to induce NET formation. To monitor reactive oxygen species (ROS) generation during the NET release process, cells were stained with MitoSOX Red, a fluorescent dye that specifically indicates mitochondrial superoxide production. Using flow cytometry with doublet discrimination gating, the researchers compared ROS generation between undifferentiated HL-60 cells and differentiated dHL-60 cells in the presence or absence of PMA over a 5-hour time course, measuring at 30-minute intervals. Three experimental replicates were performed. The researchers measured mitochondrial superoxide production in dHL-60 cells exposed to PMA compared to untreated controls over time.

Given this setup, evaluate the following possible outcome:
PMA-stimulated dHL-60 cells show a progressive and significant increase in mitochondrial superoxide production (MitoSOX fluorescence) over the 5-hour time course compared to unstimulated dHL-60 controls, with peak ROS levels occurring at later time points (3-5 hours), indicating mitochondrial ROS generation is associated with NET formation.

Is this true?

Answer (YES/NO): NO